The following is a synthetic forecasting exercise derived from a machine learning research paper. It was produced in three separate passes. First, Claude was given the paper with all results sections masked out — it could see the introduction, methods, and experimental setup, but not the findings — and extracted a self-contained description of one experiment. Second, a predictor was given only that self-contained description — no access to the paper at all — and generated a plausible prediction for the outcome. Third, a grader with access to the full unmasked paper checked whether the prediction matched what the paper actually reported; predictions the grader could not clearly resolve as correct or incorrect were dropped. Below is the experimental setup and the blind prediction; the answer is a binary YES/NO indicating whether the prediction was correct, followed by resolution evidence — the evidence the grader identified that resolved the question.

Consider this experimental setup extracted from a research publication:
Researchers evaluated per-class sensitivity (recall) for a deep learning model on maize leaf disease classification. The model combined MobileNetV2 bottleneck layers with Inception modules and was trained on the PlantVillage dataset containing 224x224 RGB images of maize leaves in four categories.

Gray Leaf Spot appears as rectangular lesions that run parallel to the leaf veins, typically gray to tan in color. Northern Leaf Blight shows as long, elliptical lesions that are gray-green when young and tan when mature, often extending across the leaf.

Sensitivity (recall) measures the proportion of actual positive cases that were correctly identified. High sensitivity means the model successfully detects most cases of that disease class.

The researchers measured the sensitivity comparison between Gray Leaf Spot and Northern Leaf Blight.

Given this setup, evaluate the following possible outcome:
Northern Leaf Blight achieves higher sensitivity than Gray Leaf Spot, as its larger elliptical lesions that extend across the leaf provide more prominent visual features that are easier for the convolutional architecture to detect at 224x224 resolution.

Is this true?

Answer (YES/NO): NO